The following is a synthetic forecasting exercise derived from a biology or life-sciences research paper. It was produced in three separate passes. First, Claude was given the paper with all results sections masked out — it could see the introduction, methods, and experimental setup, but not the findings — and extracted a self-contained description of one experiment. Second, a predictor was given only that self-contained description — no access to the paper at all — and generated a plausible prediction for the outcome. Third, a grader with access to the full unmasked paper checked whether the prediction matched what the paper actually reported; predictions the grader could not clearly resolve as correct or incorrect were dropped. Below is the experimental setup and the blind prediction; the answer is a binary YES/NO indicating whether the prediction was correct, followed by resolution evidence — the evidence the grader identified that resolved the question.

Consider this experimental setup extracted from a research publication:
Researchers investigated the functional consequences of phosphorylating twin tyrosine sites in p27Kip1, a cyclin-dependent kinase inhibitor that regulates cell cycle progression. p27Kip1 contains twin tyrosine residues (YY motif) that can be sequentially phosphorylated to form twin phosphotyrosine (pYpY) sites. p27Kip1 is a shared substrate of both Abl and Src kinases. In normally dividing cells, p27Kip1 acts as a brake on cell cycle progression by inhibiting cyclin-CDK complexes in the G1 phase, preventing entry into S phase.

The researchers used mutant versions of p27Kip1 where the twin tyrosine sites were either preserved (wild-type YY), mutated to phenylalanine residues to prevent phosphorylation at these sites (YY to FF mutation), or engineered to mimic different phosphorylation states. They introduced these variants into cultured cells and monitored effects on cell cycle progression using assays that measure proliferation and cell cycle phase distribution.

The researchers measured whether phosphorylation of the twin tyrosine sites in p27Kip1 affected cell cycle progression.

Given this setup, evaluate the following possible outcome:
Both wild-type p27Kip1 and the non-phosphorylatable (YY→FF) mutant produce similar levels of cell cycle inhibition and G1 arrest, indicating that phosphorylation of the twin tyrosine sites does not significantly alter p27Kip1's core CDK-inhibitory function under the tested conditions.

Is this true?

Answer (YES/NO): NO